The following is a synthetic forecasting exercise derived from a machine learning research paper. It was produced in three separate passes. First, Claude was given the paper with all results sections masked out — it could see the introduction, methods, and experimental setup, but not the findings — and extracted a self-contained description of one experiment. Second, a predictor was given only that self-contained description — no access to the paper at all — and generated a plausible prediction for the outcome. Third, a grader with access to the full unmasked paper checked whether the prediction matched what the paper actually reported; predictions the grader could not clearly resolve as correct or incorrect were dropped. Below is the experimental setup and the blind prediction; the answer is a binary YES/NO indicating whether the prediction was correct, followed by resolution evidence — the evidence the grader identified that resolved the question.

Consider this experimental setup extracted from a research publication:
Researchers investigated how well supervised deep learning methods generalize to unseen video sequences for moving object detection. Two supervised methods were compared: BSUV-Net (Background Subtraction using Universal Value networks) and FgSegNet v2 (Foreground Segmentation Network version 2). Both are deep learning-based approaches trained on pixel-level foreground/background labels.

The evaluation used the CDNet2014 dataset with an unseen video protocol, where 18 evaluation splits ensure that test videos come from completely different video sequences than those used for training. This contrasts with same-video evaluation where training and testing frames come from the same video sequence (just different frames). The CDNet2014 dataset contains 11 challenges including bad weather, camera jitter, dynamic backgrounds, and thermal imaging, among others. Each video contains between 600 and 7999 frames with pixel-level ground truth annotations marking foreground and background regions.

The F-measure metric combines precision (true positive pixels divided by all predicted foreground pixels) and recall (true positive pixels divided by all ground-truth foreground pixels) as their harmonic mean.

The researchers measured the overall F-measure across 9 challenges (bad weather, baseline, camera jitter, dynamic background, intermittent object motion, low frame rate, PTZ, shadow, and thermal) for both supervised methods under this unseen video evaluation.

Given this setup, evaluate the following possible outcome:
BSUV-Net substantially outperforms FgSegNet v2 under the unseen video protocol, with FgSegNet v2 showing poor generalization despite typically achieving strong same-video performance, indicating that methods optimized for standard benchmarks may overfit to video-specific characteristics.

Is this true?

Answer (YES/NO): YES